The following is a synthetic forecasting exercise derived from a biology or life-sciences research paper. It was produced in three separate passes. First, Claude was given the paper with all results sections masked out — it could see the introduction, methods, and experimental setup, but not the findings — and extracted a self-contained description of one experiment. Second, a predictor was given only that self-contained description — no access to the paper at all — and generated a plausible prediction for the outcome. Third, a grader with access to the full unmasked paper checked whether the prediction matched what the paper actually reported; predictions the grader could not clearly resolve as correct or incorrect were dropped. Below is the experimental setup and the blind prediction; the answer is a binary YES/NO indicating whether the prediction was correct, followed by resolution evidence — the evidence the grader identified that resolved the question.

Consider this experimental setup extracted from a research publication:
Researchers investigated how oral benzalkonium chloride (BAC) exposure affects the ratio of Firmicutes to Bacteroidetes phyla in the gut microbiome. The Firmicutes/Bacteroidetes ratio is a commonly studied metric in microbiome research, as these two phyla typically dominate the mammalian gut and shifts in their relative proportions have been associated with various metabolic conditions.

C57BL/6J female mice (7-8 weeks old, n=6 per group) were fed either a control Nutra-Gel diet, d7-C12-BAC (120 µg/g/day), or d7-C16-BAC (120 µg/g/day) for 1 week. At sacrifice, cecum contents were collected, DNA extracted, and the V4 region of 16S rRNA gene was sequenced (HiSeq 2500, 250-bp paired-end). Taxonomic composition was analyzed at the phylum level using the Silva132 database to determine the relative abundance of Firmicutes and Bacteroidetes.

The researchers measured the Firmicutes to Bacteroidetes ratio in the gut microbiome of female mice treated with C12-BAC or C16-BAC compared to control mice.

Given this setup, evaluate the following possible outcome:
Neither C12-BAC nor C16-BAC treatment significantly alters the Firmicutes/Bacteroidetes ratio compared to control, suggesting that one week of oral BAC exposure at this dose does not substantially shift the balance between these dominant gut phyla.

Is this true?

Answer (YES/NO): NO